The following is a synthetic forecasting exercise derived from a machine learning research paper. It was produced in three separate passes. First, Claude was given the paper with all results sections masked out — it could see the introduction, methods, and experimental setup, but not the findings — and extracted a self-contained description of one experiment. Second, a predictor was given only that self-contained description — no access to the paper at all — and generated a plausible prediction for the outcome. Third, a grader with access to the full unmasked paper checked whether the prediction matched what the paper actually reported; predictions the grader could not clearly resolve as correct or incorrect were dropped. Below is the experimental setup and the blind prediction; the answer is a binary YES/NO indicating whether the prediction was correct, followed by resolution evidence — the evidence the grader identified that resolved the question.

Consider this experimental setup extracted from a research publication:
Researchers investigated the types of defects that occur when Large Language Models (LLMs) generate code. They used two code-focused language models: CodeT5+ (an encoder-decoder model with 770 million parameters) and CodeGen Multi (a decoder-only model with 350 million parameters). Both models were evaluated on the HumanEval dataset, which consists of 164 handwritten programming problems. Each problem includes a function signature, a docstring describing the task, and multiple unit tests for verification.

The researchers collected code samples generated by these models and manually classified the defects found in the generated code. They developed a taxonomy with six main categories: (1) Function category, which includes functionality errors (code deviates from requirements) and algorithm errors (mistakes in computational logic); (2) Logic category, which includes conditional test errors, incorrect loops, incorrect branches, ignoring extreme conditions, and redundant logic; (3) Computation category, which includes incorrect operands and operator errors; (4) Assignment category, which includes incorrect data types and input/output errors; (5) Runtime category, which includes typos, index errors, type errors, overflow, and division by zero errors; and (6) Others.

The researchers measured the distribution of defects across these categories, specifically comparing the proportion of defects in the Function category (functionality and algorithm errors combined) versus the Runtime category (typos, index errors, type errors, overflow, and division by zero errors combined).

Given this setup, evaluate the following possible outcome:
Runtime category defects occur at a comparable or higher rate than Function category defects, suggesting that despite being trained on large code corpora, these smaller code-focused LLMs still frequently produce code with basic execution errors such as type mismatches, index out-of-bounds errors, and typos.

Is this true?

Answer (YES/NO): NO